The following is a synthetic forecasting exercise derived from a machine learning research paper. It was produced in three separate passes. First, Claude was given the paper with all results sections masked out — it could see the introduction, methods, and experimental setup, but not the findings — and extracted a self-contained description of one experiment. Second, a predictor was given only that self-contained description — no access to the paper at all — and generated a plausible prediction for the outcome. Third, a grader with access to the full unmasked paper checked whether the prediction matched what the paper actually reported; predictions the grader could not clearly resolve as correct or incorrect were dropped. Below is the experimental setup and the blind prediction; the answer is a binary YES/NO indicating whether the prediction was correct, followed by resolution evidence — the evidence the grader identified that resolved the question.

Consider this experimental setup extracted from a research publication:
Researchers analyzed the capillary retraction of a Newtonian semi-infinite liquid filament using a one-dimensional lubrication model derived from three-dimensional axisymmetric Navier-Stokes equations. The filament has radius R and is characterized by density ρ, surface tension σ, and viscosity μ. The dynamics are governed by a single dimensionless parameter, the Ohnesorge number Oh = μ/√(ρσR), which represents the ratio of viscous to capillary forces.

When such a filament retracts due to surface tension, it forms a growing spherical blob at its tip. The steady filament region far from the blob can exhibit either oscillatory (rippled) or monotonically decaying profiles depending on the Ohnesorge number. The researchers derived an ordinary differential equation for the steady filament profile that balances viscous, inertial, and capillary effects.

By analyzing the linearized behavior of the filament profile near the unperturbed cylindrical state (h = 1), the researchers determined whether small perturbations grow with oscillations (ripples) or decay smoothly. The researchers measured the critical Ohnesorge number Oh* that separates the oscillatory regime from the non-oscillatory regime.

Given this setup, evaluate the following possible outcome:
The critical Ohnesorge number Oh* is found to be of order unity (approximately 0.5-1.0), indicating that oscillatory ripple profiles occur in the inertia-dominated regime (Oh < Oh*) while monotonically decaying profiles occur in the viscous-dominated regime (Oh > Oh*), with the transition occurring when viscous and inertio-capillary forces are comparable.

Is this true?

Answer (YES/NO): YES